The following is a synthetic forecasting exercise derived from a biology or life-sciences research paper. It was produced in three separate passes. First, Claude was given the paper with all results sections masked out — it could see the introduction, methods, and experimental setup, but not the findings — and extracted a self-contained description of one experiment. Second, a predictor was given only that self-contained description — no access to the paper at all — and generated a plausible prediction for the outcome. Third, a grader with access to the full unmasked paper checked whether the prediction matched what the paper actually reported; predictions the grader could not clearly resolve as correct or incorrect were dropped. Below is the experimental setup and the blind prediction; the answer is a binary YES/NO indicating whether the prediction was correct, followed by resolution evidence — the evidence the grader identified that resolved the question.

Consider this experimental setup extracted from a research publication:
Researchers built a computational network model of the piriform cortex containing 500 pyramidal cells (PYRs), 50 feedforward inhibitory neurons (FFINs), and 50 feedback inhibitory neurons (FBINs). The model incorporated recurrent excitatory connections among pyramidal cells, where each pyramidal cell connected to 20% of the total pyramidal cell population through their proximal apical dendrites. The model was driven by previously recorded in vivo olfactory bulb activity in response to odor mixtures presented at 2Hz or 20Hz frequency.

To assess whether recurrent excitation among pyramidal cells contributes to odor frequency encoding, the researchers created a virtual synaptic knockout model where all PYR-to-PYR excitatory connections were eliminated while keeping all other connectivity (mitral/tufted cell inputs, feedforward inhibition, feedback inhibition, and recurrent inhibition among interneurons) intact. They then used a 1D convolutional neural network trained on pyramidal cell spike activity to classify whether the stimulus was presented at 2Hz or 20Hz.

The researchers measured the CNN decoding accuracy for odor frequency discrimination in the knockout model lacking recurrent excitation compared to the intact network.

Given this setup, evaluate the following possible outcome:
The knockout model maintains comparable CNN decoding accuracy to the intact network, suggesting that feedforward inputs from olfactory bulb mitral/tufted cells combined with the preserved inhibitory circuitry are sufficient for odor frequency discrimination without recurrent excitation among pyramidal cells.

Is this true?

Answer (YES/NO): NO